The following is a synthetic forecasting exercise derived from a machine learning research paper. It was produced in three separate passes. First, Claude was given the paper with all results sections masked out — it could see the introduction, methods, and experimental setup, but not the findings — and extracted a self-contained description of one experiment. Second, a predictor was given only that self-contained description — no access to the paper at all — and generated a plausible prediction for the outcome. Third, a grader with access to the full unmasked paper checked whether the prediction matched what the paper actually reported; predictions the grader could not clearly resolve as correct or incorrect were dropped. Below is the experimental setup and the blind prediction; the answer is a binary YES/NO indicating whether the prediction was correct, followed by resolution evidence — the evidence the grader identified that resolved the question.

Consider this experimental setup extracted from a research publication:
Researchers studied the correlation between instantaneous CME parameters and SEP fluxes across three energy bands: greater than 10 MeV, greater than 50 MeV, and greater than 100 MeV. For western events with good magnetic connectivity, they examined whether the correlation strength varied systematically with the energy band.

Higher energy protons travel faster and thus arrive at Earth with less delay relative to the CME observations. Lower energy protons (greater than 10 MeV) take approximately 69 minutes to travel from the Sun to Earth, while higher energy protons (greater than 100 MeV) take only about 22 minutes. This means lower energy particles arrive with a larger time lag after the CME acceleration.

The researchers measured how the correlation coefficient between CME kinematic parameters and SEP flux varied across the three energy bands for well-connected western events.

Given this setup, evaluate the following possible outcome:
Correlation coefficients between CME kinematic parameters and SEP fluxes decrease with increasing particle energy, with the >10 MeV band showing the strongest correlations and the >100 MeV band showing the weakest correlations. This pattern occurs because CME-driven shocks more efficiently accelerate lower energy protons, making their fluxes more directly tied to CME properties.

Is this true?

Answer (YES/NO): YES